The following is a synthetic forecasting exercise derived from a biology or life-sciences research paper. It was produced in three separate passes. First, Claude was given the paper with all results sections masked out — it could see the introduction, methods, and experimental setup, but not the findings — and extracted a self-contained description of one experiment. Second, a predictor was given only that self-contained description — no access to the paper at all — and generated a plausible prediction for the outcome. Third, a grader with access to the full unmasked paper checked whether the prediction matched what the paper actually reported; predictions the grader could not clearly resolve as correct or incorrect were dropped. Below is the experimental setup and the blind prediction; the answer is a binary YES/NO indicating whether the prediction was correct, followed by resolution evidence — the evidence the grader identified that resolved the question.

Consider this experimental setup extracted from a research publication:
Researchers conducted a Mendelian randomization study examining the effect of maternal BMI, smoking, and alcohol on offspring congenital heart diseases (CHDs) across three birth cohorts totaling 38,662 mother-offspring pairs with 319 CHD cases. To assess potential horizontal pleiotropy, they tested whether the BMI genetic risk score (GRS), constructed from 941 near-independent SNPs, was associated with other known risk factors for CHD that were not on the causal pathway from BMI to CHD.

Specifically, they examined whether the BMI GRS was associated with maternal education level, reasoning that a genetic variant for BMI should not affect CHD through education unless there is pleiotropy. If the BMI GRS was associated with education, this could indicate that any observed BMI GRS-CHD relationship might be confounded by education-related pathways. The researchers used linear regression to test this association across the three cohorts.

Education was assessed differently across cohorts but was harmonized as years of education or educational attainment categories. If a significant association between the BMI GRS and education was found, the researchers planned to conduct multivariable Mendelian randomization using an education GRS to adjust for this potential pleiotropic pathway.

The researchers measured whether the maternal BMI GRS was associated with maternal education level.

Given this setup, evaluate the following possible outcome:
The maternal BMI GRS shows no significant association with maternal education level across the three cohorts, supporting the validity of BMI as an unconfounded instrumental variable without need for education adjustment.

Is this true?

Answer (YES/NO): NO